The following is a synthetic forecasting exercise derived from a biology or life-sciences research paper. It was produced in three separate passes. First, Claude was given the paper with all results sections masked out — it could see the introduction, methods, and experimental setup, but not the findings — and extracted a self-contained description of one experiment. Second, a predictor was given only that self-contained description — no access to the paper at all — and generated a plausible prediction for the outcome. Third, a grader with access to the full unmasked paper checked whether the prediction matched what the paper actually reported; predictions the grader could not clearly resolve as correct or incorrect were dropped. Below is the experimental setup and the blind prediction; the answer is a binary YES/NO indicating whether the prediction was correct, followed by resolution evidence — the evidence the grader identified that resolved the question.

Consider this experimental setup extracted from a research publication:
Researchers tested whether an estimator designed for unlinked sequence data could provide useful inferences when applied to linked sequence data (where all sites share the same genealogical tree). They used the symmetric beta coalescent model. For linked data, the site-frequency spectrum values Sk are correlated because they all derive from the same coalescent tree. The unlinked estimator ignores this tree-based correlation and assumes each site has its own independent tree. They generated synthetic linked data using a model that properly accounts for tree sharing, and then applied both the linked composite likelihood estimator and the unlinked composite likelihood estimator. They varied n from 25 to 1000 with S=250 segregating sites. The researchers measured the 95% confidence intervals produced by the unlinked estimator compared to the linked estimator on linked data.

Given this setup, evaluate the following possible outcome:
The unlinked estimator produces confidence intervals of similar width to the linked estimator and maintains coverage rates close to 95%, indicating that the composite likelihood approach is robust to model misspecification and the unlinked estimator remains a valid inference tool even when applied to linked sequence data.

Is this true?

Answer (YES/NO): YES